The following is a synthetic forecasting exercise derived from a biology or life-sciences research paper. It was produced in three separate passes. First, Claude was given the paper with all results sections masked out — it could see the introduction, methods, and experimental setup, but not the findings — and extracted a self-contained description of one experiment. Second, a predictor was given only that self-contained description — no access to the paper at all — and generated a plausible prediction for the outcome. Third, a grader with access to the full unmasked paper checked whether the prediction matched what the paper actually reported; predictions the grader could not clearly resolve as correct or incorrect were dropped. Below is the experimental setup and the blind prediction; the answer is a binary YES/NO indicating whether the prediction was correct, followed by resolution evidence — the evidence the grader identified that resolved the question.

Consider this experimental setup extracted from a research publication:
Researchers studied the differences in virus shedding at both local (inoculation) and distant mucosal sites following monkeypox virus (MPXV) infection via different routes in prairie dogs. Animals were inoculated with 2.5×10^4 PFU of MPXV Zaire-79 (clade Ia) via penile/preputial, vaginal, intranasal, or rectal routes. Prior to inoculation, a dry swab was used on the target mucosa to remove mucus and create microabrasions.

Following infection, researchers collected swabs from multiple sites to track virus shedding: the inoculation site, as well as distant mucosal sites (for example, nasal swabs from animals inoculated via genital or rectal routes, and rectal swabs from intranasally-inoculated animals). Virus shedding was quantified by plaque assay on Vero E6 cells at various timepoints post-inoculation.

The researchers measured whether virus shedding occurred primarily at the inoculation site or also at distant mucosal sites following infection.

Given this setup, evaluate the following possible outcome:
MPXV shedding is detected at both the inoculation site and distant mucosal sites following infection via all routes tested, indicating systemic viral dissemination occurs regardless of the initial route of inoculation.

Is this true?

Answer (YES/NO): YES